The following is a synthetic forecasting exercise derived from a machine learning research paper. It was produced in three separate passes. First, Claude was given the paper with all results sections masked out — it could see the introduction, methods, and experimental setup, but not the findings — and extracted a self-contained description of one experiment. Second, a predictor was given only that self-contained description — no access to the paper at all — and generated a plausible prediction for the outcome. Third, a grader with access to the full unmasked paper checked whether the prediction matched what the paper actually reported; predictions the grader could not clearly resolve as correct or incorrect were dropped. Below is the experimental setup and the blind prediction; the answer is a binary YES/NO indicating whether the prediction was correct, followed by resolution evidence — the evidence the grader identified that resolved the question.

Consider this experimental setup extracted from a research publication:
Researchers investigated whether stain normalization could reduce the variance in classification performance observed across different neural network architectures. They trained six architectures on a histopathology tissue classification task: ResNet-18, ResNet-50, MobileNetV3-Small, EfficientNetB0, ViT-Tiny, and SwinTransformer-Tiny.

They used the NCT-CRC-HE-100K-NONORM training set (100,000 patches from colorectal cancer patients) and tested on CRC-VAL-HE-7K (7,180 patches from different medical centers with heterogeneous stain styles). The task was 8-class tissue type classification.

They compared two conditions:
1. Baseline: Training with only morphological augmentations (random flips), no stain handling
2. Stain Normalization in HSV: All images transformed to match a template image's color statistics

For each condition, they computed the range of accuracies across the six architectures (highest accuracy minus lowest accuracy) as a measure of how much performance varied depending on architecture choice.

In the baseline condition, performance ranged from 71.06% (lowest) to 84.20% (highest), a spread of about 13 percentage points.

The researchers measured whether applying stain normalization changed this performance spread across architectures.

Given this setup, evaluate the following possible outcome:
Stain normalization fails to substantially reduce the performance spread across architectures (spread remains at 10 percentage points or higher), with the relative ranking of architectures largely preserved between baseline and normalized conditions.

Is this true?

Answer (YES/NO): NO